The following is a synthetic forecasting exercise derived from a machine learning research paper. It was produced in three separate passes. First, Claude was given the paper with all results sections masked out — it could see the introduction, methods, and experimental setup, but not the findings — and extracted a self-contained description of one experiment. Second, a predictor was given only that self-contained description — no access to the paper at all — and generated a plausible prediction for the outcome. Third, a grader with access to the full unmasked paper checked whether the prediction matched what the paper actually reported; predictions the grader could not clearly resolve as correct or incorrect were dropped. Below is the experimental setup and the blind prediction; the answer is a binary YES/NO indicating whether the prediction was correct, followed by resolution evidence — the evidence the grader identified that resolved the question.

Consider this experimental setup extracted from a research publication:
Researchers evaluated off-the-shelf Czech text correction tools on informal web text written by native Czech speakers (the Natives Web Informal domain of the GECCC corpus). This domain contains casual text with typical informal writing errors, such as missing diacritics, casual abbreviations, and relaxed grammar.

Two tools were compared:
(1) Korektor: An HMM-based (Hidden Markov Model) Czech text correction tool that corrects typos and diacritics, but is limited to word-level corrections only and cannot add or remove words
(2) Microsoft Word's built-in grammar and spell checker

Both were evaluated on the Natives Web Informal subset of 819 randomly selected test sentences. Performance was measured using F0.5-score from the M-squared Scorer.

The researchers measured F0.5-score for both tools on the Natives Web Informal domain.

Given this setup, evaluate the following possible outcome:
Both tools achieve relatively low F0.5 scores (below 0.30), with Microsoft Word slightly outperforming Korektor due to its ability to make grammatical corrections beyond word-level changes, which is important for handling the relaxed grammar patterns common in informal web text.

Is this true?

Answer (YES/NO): NO